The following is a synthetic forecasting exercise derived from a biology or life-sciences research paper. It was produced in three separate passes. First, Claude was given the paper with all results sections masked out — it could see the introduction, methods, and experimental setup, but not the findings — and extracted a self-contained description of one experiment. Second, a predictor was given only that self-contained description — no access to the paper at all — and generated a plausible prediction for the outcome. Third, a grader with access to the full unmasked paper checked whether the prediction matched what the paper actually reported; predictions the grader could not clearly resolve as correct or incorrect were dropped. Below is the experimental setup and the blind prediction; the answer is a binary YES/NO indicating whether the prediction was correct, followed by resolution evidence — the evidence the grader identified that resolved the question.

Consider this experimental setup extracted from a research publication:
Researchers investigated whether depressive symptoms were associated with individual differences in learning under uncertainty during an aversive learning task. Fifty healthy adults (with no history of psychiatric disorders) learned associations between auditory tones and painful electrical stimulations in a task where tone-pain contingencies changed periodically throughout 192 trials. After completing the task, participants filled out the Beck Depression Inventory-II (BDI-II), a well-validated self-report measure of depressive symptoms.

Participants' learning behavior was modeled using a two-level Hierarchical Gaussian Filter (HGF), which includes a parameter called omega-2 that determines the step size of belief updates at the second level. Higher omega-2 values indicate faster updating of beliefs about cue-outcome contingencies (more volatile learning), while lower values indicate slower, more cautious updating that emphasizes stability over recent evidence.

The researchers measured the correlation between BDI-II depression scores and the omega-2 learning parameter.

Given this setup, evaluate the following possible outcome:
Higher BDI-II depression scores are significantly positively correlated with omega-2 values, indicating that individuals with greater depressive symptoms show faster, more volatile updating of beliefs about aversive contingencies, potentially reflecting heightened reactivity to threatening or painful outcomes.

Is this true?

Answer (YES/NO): NO